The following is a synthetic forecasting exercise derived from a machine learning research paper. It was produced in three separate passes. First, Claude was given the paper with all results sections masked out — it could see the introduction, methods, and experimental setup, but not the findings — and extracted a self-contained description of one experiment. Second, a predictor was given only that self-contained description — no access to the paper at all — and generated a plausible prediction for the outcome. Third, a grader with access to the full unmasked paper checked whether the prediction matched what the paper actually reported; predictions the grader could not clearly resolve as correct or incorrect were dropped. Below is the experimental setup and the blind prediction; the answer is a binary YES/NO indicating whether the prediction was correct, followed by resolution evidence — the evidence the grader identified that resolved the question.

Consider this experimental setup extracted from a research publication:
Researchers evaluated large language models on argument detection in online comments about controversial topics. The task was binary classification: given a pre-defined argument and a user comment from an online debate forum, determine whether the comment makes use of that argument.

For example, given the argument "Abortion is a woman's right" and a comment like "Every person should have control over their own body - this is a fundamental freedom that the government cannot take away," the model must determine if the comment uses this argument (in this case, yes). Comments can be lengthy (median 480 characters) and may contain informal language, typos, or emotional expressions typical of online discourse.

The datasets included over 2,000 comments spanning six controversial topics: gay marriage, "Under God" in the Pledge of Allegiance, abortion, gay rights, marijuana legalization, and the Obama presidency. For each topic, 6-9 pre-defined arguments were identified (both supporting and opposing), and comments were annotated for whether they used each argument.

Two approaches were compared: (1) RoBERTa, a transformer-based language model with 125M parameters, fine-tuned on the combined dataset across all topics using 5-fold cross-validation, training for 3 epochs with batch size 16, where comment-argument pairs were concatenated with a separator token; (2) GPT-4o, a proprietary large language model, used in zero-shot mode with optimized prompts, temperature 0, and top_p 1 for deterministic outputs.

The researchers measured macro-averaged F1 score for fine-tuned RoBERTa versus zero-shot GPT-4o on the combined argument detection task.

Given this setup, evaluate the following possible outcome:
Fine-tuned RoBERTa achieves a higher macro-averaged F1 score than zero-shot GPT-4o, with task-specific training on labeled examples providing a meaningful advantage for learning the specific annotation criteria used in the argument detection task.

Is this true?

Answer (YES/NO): NO